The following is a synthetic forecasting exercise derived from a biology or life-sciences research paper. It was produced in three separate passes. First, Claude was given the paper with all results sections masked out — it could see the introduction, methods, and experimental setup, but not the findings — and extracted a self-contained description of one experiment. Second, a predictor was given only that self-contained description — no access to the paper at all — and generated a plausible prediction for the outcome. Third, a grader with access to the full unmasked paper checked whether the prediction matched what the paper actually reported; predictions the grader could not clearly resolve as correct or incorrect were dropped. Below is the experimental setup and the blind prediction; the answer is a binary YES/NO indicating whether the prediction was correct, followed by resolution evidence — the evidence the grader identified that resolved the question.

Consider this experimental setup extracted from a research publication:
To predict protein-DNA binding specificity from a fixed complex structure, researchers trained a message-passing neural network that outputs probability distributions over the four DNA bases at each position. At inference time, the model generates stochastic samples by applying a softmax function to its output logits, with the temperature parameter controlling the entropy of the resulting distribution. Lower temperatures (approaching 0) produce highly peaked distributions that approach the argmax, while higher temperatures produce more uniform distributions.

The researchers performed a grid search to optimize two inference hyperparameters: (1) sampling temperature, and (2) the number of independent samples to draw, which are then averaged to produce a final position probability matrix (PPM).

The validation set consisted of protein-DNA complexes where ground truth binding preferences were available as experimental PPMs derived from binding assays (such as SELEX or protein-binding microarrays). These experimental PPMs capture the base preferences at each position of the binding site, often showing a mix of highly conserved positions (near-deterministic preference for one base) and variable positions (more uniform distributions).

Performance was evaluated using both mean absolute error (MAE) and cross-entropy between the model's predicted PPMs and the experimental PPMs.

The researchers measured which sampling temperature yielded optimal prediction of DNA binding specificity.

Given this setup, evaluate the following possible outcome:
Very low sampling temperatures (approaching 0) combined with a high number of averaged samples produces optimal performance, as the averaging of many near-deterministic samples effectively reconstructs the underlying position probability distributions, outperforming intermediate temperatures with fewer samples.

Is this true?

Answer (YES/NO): NO